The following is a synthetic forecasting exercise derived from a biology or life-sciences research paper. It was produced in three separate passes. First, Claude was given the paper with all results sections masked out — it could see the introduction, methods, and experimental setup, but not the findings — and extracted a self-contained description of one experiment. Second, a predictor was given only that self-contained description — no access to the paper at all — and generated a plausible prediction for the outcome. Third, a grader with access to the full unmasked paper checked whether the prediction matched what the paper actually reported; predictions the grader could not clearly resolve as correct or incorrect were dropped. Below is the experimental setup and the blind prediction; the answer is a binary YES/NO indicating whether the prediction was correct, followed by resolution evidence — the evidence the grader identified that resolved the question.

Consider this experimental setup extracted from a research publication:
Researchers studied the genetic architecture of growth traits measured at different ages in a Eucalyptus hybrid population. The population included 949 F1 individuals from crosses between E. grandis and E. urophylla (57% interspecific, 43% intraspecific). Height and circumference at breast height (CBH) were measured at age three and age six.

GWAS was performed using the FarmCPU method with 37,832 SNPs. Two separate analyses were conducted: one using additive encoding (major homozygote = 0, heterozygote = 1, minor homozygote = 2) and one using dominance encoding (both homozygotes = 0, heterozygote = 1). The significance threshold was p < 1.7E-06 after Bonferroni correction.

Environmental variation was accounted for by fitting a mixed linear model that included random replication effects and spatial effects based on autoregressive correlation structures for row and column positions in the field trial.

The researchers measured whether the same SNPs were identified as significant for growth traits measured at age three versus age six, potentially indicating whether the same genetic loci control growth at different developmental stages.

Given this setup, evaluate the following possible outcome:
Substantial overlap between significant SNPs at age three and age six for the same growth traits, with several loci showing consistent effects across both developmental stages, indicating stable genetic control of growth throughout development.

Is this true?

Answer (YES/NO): NO